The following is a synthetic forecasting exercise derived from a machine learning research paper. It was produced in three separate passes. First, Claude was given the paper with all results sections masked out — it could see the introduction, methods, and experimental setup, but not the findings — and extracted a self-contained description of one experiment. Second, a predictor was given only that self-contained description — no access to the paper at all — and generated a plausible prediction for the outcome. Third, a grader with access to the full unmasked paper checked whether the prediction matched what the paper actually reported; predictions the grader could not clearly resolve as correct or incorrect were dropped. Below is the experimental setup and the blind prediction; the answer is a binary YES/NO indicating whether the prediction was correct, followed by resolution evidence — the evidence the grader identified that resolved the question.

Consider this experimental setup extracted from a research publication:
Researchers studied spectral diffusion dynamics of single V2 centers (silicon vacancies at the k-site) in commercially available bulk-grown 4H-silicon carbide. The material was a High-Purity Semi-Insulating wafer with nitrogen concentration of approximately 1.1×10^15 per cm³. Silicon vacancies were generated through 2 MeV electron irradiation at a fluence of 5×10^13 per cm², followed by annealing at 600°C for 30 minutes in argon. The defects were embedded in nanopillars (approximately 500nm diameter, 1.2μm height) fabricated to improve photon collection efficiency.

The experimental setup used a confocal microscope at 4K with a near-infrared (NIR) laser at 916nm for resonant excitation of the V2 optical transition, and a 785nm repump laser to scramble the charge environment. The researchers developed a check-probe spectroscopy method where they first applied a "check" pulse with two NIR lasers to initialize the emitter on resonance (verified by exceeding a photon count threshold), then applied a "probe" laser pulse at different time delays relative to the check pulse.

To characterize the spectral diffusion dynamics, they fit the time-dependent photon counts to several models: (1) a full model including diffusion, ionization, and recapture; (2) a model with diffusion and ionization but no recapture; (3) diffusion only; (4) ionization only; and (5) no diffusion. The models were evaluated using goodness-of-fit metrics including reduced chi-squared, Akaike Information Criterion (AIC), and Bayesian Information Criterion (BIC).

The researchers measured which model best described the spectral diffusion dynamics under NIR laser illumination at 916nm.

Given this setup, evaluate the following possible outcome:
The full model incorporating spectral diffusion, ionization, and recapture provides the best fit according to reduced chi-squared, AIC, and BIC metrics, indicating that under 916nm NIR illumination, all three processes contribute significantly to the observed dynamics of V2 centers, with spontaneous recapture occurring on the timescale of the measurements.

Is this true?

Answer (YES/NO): NO